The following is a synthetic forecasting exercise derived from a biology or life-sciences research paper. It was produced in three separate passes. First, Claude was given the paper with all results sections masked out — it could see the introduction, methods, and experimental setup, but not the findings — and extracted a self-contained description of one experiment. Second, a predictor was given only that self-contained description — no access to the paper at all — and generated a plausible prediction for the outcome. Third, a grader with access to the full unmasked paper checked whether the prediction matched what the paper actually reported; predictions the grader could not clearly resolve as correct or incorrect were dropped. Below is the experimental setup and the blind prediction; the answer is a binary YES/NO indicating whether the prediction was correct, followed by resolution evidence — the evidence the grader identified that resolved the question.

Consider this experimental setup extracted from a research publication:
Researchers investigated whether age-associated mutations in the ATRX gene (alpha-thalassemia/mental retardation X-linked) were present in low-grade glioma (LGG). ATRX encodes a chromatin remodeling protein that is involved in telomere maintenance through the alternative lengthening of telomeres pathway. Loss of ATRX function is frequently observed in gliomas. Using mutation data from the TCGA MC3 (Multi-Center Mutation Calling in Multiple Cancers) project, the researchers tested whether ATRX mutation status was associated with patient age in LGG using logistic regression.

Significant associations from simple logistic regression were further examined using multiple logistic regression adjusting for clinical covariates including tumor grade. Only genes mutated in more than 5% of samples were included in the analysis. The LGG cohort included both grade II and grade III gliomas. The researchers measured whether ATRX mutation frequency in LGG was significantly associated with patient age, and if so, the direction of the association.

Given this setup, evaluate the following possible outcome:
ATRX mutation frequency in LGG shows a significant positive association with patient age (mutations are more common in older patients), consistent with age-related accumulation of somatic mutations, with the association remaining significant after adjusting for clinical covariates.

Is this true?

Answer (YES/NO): NO